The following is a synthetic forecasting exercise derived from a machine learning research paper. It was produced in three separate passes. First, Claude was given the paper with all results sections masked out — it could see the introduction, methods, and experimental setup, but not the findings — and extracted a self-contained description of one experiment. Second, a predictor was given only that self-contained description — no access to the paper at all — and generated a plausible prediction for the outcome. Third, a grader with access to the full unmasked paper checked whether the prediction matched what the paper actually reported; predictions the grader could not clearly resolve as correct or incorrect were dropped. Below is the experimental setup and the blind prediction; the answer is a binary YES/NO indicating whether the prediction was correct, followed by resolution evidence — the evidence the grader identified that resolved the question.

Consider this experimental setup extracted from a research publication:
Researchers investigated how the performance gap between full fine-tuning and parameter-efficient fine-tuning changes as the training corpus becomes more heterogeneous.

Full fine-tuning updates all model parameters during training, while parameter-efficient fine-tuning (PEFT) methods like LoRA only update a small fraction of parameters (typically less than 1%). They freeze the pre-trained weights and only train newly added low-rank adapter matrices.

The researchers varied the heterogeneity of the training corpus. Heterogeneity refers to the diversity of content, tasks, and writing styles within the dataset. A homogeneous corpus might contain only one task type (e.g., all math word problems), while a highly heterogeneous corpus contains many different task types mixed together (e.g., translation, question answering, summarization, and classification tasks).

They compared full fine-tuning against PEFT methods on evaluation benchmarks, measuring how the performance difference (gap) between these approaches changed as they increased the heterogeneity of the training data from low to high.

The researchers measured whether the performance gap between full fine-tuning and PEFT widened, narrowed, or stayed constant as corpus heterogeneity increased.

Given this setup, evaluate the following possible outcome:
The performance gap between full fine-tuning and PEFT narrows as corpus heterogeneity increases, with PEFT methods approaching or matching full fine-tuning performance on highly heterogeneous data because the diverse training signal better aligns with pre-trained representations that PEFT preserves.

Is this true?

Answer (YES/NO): NO